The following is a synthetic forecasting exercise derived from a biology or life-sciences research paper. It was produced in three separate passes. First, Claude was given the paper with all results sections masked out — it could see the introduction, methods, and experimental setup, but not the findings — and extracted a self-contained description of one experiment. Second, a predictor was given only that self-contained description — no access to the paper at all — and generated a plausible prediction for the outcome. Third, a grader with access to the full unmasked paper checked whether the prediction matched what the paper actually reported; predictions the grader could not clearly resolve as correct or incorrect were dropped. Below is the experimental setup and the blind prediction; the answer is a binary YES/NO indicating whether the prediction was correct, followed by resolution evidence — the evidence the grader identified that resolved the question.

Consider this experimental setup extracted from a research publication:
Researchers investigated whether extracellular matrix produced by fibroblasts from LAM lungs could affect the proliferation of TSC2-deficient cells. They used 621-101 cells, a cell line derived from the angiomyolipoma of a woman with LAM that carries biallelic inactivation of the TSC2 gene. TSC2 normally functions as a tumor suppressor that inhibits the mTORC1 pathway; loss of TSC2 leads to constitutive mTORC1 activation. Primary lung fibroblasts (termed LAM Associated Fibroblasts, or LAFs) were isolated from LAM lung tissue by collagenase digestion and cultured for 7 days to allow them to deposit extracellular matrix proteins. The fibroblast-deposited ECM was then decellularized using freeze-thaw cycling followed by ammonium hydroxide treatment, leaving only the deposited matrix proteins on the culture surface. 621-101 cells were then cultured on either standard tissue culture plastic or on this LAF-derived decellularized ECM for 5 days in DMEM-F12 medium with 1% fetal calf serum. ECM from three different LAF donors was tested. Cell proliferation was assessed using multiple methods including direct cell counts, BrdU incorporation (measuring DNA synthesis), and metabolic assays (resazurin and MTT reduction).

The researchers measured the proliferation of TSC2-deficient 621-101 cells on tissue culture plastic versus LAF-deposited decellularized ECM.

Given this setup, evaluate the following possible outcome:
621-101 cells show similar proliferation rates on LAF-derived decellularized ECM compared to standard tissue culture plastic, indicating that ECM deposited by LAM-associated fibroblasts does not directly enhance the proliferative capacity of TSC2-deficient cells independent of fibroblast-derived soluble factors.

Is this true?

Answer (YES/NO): NO